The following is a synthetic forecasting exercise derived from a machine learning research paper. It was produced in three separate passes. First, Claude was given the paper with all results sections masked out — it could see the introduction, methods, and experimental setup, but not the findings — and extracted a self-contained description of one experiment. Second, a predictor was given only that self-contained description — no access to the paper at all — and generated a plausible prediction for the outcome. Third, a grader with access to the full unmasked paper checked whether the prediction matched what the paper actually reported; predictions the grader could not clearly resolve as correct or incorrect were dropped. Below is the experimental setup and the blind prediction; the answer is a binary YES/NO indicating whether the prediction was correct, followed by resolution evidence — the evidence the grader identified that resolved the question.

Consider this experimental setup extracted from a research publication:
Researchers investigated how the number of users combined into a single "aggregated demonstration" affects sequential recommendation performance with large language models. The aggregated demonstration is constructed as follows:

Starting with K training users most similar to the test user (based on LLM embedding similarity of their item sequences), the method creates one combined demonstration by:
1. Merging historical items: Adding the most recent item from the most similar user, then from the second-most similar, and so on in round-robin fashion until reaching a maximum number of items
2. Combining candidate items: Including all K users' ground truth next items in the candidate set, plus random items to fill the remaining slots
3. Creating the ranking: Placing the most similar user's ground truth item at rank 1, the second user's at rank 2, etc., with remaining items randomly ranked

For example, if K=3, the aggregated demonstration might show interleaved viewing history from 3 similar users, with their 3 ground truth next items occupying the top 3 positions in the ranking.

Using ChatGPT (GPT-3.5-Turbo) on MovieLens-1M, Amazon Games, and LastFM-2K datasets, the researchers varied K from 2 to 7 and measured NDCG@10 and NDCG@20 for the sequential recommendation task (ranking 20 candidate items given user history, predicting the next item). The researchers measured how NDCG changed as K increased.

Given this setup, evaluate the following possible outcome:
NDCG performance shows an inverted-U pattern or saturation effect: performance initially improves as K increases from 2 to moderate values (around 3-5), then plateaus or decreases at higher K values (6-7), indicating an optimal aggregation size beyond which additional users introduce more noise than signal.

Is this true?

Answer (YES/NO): YES